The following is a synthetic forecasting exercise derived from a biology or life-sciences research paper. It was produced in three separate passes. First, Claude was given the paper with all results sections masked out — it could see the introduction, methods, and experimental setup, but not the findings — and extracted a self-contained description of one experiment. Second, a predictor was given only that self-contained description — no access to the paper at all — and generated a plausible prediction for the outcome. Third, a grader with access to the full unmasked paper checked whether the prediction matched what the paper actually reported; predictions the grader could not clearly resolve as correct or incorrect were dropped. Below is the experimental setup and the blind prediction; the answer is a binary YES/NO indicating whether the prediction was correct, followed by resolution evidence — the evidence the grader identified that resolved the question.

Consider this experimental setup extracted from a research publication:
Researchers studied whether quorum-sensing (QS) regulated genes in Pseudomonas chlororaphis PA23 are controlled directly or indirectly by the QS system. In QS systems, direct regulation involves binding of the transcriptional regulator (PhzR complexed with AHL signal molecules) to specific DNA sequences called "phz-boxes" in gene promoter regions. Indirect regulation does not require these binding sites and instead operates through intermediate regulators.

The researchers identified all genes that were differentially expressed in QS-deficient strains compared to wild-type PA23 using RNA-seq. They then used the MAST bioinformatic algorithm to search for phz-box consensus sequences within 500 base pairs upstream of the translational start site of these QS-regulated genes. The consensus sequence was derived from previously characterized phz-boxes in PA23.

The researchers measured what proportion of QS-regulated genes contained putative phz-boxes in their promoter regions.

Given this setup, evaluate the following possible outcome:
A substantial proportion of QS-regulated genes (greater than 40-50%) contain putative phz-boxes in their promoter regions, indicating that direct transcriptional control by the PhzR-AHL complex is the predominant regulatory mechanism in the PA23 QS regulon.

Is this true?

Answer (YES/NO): NO